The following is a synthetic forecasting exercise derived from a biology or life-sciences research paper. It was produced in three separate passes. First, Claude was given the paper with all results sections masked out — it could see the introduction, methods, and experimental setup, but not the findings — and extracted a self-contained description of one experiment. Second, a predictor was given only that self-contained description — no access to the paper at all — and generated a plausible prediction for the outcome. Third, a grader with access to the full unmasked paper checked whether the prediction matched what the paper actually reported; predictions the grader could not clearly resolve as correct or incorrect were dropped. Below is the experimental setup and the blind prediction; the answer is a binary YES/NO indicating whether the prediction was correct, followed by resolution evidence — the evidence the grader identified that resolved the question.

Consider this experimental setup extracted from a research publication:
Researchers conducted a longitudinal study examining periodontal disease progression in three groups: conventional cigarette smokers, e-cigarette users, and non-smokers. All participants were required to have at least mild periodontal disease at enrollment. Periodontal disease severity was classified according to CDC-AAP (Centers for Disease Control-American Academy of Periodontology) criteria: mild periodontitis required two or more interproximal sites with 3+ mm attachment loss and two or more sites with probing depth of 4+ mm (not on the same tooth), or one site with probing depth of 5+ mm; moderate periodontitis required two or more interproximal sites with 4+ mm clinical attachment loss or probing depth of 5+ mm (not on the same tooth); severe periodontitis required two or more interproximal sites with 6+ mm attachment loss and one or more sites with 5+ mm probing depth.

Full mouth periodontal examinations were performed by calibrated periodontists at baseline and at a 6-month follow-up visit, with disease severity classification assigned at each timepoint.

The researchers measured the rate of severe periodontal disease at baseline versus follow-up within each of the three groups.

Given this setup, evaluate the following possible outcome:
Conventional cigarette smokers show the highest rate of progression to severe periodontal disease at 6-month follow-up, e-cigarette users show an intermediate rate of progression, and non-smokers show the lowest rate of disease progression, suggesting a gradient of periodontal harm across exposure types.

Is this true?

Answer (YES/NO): NO